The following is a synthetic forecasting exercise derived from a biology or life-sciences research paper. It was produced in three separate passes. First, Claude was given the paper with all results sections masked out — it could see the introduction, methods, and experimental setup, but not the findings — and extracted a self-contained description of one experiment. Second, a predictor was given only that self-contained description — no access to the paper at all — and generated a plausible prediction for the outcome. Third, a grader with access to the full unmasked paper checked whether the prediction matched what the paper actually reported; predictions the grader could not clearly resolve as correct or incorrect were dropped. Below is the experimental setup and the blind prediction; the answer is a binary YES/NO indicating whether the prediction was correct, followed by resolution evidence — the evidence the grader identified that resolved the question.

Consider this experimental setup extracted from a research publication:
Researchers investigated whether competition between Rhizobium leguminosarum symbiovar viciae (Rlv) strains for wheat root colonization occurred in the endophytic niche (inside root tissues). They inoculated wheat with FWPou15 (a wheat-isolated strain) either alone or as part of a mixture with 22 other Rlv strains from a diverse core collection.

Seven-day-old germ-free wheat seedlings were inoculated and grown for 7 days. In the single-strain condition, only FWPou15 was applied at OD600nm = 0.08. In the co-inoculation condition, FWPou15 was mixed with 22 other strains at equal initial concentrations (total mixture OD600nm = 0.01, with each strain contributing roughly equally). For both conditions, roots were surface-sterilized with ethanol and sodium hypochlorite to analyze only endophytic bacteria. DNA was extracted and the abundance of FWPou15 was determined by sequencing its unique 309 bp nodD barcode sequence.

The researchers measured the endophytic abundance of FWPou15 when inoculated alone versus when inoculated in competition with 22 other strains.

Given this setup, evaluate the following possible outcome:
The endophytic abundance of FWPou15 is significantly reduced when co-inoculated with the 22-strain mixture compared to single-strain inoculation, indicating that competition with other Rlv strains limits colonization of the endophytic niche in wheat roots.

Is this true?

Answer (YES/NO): YES